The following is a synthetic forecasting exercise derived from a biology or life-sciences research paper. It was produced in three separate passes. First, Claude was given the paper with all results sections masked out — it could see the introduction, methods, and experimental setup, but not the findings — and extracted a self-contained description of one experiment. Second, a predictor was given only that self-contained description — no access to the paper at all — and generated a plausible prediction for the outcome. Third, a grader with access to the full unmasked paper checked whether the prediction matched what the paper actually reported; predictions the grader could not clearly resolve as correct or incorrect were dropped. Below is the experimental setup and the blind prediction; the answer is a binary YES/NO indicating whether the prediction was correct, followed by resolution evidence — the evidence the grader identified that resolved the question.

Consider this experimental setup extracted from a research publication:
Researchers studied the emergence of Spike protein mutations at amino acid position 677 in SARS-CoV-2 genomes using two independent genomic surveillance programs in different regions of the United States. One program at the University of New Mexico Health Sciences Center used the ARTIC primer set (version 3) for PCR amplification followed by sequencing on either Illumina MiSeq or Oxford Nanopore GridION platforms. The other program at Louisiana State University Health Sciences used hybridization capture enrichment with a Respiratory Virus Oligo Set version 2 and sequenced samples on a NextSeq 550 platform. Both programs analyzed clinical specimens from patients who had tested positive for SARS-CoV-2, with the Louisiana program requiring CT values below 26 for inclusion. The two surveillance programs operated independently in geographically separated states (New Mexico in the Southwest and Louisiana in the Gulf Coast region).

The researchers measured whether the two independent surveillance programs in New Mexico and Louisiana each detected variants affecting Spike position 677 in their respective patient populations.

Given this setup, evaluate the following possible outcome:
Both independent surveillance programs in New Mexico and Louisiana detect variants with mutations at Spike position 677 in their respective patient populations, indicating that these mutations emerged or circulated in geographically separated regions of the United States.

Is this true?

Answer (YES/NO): YES